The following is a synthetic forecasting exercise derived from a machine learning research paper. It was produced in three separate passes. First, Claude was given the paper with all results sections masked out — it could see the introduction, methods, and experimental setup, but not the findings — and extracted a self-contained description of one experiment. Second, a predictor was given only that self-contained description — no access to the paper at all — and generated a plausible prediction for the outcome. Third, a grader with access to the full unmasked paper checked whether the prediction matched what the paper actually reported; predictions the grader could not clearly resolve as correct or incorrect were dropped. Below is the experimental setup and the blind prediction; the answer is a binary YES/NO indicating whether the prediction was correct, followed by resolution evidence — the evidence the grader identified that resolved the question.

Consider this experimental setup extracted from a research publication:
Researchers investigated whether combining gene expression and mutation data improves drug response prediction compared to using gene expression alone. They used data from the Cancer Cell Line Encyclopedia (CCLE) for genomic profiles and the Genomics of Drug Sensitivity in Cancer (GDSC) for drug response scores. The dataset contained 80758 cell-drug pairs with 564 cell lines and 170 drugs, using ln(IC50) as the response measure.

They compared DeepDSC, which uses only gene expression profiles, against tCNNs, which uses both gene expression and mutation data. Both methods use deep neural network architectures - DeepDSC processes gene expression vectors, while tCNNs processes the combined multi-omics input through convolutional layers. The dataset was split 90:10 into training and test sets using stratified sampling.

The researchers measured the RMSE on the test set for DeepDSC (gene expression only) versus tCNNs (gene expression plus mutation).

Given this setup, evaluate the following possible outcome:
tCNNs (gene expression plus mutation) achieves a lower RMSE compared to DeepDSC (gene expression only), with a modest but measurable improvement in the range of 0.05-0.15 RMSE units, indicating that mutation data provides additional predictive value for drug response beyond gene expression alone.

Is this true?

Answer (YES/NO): NO